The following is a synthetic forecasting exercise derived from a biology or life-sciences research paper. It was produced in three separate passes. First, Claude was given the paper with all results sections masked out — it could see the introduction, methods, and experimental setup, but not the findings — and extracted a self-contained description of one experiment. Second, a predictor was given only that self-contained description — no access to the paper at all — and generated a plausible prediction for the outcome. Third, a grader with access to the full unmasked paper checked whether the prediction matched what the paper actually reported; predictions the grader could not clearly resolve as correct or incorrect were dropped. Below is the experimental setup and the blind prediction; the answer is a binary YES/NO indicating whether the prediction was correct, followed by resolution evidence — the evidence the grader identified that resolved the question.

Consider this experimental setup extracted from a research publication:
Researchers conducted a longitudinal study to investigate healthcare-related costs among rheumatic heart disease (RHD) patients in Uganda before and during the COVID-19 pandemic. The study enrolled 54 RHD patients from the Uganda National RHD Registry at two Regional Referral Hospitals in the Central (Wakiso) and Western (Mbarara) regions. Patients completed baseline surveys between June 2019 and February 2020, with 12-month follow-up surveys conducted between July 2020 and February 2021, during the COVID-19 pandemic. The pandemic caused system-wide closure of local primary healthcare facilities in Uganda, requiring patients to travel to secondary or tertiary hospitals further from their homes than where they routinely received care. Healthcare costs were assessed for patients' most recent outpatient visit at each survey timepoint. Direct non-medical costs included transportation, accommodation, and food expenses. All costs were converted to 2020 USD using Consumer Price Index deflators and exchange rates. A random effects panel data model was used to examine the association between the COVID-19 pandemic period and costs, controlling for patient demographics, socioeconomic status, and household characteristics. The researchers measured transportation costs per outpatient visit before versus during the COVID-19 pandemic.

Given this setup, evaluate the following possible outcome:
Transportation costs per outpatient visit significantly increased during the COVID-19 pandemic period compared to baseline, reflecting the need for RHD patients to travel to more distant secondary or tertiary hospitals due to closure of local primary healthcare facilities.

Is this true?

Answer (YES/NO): YES